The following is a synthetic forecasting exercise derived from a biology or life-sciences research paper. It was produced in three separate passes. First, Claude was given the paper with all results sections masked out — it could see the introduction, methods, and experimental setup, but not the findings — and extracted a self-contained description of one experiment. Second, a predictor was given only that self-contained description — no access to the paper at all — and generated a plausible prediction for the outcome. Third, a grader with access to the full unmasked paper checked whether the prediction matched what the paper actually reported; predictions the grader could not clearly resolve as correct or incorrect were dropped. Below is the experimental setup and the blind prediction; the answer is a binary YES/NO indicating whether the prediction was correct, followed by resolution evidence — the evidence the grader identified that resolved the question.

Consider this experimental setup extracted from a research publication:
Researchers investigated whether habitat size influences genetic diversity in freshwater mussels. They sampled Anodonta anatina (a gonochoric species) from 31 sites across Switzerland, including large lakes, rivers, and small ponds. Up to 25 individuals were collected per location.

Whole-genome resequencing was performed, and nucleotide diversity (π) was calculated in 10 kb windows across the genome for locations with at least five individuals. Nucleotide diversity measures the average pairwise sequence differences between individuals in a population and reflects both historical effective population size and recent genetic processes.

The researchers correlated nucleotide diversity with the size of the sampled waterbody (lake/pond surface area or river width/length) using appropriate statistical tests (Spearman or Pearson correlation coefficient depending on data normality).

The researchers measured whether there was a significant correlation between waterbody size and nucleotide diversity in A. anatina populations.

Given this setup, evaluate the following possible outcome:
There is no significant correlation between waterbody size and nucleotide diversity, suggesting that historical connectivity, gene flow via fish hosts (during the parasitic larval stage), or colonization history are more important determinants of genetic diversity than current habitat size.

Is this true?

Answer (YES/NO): NO